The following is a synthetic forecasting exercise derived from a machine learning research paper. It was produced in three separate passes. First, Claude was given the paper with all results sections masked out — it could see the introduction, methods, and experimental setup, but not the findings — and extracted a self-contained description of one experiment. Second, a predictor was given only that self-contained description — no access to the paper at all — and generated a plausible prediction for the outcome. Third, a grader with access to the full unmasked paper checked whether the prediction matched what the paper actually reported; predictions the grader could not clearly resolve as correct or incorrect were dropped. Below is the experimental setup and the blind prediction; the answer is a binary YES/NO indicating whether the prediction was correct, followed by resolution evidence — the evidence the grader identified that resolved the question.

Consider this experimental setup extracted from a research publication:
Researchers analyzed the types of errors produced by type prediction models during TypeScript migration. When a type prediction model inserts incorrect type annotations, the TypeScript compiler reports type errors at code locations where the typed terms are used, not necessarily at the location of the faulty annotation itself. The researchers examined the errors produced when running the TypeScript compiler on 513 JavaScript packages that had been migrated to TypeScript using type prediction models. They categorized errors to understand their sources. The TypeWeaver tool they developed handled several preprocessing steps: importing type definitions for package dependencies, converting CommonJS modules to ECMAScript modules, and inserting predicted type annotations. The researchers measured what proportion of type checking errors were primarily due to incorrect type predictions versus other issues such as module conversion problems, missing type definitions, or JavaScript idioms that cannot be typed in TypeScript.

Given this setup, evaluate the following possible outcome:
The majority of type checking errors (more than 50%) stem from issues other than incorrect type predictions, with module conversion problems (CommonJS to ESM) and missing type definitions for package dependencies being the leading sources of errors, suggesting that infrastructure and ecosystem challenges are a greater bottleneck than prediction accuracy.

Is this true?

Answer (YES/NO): NO